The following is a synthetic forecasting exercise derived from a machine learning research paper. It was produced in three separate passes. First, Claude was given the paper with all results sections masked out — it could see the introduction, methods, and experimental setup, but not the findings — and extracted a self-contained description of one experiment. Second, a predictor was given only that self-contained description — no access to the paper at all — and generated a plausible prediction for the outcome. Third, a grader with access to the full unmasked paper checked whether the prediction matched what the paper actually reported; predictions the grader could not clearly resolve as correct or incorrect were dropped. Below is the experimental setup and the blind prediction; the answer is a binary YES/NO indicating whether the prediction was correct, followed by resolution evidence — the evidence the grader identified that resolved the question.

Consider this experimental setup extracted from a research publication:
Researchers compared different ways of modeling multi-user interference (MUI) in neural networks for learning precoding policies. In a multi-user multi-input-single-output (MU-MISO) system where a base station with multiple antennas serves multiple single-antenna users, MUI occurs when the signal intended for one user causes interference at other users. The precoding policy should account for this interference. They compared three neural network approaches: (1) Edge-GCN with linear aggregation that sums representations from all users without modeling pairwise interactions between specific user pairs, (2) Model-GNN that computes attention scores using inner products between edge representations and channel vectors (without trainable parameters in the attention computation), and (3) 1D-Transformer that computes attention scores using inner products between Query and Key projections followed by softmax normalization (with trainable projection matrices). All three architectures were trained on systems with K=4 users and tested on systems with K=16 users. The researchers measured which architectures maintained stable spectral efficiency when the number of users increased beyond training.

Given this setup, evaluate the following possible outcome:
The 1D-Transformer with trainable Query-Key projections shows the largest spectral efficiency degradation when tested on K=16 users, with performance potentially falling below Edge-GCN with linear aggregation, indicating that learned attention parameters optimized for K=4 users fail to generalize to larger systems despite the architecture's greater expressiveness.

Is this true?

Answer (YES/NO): NO